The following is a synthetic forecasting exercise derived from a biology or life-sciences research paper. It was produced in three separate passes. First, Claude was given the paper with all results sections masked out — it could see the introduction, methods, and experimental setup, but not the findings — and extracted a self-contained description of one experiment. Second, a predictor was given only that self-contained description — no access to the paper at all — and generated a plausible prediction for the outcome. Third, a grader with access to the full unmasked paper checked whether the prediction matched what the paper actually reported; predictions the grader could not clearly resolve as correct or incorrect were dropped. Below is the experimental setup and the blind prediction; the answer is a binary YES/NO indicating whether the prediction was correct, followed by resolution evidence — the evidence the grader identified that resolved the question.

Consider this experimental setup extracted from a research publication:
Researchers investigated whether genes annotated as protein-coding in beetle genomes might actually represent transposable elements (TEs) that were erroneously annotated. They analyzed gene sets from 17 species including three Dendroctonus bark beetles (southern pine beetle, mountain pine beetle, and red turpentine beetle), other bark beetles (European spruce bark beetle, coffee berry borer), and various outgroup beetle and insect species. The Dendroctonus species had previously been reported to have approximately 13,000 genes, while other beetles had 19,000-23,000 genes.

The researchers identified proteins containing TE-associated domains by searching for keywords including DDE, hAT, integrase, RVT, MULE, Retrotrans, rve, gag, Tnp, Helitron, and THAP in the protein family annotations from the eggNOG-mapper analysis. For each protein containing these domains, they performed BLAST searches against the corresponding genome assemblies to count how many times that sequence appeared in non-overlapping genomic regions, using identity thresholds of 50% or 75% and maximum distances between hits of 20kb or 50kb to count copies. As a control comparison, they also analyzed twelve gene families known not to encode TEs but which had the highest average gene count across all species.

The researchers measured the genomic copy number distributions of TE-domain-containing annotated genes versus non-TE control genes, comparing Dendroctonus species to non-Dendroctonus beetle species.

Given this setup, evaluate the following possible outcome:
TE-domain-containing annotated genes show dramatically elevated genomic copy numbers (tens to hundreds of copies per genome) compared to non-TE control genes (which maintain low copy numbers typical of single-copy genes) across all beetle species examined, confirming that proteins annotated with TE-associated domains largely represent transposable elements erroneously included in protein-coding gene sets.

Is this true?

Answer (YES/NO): YES